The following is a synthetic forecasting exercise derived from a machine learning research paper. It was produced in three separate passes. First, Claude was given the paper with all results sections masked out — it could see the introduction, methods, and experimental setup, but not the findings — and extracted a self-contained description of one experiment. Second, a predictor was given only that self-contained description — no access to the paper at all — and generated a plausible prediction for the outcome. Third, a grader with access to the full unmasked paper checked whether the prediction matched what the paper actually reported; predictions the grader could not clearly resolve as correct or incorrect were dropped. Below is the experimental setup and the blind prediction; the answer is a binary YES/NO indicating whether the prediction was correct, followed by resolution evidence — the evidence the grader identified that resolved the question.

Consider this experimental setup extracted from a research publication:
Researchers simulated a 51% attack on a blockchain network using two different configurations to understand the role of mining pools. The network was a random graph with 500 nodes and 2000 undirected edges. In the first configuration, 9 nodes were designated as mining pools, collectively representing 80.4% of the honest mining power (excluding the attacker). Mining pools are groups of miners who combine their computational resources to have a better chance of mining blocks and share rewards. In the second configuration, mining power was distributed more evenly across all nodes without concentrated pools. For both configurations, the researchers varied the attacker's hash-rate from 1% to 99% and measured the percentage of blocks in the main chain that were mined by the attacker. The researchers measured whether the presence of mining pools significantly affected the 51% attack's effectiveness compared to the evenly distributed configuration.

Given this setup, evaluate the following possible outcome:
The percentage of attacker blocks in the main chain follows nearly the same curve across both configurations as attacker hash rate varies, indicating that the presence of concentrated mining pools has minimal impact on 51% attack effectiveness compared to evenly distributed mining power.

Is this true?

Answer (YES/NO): YES